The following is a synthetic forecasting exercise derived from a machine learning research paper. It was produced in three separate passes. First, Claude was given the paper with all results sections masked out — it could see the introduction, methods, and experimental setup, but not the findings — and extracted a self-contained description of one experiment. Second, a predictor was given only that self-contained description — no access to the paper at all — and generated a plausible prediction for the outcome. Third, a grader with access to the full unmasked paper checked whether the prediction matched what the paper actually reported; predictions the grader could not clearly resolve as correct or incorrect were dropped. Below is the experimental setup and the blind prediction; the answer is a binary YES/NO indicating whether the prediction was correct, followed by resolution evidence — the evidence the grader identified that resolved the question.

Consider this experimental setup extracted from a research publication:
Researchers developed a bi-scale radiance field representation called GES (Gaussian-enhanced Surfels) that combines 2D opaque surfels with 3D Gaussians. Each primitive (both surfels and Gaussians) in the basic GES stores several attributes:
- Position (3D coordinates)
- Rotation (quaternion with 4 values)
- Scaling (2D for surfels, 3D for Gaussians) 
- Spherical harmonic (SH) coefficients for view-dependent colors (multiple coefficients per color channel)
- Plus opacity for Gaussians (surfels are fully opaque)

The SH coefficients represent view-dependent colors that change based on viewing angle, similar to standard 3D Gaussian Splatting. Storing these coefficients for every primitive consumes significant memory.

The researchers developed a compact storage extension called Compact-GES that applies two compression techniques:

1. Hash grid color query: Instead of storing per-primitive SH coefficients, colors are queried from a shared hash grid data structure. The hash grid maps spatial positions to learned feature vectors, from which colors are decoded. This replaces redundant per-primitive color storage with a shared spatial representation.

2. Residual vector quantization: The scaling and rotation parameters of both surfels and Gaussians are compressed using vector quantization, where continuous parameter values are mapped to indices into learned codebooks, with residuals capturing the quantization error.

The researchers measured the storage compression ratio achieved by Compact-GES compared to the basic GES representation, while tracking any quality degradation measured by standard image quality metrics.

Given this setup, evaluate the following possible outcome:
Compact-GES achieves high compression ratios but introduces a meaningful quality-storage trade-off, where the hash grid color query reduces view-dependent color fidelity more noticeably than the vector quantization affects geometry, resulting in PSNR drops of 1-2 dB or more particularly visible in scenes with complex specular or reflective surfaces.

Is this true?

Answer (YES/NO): NO